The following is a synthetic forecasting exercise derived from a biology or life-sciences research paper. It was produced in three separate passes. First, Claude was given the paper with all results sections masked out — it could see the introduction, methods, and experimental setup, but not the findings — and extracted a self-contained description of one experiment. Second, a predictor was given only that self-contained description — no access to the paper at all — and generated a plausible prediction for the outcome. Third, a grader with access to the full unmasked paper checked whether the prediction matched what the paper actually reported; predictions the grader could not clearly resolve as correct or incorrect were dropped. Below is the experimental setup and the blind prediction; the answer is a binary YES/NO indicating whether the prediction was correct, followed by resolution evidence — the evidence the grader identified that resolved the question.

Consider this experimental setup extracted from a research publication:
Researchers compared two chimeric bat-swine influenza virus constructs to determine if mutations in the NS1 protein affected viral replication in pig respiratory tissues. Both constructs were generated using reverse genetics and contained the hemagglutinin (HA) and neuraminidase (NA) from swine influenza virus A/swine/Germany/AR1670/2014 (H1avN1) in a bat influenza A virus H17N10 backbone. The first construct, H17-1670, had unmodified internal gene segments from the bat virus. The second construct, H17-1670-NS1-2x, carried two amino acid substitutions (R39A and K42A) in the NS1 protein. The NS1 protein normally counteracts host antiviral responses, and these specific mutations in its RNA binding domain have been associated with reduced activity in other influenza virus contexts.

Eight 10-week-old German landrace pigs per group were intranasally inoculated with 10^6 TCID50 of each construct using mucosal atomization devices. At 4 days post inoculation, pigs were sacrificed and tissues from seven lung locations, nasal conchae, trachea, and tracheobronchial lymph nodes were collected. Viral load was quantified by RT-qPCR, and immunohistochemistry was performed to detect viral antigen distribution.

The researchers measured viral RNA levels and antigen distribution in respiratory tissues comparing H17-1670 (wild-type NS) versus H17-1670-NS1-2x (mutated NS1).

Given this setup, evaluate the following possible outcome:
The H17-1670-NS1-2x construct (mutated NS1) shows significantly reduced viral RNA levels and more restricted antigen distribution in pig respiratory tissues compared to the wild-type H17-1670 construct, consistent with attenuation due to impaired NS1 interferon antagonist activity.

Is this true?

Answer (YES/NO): NO